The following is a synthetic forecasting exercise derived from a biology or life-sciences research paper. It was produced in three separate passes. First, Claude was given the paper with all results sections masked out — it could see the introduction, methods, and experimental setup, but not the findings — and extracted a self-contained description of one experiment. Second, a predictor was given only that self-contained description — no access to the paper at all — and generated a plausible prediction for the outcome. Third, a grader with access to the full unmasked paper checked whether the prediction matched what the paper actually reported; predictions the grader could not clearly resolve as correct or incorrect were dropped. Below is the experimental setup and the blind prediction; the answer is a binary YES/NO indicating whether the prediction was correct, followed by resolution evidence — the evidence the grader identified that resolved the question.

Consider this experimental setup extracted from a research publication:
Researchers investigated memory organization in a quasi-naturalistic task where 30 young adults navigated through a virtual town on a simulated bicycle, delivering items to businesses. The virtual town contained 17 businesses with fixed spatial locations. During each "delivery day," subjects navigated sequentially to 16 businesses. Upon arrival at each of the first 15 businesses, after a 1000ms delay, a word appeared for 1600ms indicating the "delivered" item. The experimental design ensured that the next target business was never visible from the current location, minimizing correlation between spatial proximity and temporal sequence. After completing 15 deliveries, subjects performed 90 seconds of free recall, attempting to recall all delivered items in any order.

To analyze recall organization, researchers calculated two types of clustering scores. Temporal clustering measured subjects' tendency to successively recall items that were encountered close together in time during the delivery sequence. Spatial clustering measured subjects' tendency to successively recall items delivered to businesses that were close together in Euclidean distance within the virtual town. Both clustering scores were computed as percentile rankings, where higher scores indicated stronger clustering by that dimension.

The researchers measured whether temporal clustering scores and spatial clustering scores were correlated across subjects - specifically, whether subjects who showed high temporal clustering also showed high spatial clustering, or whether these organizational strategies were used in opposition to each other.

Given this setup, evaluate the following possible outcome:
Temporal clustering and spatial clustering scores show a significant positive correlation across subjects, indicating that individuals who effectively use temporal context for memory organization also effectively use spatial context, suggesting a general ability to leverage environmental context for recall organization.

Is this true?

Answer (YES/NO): NO